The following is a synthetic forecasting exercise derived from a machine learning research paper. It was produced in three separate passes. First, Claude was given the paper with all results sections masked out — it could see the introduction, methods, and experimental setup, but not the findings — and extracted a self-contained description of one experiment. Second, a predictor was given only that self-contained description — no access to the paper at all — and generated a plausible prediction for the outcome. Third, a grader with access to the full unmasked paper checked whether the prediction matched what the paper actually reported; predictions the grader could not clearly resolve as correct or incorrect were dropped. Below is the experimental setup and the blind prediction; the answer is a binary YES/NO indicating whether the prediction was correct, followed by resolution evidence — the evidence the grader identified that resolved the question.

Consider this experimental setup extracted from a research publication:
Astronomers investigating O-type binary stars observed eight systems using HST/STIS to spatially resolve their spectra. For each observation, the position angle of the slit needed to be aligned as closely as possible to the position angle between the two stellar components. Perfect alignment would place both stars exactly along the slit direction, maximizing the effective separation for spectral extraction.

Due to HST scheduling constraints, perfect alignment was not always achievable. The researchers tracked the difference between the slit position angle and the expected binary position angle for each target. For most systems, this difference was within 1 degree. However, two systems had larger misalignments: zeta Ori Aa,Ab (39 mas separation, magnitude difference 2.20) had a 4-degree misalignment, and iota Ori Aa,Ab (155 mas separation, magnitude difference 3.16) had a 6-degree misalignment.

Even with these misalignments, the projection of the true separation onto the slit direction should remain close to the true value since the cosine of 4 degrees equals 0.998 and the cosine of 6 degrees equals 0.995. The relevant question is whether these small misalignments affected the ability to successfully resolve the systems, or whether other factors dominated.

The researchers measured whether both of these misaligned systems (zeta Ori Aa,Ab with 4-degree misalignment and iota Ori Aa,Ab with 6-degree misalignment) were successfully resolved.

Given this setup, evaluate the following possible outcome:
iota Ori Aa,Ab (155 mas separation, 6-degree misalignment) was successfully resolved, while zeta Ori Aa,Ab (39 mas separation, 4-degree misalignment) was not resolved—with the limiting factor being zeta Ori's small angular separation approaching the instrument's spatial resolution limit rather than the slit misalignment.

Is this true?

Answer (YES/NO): YES